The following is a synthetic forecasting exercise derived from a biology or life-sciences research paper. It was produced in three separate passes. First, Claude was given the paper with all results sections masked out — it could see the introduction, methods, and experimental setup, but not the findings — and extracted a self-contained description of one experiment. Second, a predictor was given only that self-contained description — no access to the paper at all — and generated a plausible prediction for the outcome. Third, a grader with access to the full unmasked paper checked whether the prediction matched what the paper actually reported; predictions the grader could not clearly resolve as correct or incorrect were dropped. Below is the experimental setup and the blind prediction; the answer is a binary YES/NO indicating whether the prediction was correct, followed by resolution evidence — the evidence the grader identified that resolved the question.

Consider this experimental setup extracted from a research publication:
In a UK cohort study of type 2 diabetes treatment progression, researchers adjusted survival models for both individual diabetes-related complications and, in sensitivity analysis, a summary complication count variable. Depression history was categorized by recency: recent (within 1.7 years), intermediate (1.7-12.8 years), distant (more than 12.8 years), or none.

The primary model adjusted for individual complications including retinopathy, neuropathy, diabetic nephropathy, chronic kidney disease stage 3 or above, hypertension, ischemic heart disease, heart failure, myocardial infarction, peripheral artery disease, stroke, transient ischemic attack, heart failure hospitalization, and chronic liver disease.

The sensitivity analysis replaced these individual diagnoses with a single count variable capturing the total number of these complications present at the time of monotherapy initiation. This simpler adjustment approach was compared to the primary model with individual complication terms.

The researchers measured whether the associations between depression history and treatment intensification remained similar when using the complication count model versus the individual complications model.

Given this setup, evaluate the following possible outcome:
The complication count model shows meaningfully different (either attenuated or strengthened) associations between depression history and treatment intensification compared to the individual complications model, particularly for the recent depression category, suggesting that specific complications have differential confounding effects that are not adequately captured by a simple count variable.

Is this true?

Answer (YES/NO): NO